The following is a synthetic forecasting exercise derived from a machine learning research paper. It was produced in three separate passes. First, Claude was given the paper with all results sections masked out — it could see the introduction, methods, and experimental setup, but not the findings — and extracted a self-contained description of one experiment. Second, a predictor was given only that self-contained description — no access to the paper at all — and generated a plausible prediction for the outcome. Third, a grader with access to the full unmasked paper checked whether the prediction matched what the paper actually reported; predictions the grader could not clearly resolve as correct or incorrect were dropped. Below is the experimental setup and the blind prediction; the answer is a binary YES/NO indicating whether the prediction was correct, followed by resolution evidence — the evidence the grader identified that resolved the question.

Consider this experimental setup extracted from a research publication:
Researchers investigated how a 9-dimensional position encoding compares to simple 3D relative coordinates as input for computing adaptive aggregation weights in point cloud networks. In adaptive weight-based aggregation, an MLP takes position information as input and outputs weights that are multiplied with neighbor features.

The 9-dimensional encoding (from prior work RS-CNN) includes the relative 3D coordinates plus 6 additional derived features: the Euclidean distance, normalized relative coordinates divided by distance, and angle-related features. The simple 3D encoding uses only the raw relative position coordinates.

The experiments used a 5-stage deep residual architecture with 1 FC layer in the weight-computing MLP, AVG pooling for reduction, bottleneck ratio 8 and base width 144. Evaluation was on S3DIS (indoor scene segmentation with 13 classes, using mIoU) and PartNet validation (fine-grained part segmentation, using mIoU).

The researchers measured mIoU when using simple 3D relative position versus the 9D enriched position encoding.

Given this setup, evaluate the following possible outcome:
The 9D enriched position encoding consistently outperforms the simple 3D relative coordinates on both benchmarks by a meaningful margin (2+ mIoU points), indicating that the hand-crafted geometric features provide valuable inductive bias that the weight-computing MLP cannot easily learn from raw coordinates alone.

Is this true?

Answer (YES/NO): NO